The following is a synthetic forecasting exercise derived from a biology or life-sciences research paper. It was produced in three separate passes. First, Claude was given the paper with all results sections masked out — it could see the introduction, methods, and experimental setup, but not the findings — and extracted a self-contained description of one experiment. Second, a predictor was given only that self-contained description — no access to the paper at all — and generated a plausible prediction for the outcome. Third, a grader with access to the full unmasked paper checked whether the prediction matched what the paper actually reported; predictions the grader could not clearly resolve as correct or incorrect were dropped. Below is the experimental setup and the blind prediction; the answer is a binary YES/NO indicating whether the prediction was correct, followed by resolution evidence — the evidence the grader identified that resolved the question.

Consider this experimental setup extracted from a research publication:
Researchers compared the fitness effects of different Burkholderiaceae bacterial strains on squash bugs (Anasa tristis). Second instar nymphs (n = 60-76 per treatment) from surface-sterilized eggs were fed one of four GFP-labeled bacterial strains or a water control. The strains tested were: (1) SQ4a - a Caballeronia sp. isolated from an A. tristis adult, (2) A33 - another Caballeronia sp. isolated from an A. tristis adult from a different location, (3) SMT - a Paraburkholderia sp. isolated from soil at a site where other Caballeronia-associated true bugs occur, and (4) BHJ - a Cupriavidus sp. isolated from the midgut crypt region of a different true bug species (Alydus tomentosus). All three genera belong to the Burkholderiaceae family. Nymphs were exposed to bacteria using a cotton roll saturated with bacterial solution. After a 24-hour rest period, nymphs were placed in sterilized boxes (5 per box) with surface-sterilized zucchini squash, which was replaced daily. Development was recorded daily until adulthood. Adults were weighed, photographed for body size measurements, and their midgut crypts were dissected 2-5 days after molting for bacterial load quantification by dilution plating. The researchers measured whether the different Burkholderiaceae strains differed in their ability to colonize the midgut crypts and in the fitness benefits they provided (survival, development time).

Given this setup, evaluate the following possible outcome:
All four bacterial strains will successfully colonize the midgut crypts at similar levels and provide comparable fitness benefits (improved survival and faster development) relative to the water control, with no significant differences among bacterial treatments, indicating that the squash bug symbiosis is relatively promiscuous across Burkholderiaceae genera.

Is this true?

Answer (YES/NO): NO